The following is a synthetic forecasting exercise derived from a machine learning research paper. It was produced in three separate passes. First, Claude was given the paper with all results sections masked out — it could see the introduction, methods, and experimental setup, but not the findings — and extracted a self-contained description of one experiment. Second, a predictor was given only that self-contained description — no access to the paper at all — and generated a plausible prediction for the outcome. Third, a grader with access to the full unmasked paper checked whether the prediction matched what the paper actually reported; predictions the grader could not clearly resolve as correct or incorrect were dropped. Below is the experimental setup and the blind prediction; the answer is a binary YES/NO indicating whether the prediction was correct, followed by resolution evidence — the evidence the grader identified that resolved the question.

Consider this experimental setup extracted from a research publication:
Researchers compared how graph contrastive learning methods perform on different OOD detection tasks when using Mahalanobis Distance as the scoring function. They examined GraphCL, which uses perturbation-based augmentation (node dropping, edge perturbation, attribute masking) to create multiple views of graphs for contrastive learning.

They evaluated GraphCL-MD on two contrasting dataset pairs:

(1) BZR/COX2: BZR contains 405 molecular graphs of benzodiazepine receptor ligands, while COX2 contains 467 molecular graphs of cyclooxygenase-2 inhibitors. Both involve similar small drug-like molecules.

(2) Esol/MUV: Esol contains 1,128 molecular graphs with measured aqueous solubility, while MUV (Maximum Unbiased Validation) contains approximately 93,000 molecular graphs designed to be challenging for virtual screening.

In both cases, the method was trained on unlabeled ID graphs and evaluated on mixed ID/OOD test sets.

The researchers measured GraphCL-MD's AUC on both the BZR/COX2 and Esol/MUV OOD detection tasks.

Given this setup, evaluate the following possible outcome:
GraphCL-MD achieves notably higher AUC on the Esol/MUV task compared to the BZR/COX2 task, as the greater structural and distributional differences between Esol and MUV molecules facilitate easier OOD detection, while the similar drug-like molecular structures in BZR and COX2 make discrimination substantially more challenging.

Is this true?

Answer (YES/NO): NO